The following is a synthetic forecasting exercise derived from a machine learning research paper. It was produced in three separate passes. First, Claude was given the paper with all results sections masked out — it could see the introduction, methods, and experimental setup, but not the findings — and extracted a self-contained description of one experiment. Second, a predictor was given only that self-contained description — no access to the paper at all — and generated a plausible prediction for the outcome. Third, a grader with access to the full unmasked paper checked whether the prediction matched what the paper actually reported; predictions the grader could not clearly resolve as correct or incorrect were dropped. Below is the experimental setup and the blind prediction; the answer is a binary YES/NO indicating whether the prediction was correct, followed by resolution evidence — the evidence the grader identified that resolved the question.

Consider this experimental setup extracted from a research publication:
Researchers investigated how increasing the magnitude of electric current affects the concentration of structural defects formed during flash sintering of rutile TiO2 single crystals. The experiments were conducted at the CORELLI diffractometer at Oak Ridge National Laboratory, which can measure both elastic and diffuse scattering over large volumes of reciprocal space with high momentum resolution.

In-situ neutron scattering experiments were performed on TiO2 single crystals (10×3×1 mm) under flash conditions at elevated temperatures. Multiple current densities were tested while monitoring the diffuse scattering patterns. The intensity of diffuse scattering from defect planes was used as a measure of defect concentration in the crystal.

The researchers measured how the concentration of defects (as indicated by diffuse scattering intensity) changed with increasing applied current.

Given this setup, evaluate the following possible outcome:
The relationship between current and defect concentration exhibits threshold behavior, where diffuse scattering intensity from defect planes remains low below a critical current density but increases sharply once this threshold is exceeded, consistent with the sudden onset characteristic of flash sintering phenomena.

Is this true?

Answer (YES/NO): NO